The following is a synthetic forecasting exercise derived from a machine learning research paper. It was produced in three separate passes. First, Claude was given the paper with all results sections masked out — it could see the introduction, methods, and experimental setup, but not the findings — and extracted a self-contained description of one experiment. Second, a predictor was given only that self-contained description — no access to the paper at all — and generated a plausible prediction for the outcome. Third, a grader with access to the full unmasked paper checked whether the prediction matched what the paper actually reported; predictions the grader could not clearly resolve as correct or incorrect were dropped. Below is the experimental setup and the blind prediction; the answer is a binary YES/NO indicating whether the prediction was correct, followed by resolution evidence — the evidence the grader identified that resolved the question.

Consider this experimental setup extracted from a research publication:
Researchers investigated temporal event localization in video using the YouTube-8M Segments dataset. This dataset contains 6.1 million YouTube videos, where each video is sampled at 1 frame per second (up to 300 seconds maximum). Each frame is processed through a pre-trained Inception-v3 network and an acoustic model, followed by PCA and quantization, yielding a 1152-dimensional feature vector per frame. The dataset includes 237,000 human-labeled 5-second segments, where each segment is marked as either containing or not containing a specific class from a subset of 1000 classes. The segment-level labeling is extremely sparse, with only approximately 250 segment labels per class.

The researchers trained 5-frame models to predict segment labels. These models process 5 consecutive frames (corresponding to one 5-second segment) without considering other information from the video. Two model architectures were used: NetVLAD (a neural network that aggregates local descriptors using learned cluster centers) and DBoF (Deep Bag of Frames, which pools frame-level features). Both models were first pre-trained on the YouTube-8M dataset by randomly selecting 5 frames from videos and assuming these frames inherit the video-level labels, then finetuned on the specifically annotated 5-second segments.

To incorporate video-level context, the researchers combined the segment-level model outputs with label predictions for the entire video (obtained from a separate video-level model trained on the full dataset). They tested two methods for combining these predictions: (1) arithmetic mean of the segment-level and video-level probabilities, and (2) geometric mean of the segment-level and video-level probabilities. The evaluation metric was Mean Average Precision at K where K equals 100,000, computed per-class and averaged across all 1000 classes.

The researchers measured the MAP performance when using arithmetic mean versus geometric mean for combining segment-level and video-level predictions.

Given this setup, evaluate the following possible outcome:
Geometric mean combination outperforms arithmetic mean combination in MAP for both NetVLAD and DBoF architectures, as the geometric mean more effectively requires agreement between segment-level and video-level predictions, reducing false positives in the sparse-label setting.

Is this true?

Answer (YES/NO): NO